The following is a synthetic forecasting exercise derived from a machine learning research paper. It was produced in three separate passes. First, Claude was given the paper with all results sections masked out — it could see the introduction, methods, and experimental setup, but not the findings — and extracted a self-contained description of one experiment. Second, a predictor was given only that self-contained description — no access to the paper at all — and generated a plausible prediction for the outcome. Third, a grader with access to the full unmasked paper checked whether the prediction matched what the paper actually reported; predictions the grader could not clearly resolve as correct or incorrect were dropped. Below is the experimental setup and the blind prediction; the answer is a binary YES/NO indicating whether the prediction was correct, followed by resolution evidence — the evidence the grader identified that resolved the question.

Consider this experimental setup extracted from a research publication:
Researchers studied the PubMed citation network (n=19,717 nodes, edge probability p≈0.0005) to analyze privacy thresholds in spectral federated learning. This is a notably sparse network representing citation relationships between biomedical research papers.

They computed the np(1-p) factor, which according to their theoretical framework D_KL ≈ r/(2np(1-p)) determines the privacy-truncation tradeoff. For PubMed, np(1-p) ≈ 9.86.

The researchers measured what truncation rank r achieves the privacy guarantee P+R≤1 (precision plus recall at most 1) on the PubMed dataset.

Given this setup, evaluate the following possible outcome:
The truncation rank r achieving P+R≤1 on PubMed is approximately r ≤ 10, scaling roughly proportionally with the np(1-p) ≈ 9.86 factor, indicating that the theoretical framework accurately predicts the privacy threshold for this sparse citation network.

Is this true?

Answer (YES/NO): NO